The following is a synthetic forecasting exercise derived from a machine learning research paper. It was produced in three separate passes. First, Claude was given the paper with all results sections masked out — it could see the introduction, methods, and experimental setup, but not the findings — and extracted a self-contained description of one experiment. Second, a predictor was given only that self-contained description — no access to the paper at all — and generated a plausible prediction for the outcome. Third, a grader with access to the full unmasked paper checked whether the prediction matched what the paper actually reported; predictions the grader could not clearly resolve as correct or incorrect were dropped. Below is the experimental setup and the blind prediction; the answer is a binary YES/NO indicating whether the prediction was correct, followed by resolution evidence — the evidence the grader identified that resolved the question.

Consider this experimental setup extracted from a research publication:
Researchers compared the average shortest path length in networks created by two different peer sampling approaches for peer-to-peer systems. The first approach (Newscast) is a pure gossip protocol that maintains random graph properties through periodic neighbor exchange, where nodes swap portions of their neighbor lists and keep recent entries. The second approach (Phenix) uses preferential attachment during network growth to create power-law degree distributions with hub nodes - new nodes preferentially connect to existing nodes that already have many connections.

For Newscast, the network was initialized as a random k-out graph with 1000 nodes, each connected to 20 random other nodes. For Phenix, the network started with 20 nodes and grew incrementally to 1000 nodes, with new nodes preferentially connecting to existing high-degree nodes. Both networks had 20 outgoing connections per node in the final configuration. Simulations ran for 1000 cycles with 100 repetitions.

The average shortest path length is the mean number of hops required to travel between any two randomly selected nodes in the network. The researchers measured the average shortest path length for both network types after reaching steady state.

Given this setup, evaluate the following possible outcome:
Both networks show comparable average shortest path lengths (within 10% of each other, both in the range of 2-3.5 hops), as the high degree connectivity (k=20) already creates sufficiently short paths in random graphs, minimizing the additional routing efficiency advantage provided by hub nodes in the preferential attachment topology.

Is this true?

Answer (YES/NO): NO